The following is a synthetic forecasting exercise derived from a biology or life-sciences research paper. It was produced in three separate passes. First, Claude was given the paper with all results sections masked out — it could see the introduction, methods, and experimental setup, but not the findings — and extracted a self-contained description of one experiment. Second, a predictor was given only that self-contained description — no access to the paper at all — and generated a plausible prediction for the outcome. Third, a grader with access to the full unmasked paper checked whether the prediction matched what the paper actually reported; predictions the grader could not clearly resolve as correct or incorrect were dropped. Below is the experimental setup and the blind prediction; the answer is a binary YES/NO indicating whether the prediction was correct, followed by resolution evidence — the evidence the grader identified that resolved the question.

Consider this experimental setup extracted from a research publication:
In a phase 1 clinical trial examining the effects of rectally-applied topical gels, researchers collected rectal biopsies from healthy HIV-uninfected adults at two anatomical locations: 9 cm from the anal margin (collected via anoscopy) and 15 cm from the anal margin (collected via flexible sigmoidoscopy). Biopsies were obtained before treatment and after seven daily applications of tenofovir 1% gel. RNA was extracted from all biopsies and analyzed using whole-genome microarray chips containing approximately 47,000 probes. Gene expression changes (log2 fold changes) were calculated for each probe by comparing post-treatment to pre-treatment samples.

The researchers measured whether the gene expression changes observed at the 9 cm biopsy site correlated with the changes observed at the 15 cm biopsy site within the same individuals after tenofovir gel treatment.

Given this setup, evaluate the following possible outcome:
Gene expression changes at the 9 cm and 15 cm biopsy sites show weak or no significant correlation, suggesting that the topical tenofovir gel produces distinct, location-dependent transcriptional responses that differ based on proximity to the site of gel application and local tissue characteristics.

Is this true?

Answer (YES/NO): NO